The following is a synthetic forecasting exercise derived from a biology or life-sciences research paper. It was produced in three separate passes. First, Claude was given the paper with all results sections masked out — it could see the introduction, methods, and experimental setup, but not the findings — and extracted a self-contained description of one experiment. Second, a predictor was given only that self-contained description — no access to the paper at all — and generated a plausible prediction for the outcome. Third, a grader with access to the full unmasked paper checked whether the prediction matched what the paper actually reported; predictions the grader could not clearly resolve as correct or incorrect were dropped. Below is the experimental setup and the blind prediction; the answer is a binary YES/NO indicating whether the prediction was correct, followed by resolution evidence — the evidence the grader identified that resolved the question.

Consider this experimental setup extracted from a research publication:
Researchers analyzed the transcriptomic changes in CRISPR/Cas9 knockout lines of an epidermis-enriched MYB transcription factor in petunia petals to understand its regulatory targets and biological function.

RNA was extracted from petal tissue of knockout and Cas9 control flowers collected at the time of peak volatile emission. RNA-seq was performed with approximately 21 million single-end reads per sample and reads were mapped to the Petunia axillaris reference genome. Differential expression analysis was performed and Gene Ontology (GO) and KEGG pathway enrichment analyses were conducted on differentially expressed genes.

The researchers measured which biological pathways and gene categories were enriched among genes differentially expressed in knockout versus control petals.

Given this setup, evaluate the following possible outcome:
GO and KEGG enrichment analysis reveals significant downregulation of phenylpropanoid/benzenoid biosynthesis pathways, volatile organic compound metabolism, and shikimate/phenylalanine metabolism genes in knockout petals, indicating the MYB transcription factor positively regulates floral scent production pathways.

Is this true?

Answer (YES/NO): NO